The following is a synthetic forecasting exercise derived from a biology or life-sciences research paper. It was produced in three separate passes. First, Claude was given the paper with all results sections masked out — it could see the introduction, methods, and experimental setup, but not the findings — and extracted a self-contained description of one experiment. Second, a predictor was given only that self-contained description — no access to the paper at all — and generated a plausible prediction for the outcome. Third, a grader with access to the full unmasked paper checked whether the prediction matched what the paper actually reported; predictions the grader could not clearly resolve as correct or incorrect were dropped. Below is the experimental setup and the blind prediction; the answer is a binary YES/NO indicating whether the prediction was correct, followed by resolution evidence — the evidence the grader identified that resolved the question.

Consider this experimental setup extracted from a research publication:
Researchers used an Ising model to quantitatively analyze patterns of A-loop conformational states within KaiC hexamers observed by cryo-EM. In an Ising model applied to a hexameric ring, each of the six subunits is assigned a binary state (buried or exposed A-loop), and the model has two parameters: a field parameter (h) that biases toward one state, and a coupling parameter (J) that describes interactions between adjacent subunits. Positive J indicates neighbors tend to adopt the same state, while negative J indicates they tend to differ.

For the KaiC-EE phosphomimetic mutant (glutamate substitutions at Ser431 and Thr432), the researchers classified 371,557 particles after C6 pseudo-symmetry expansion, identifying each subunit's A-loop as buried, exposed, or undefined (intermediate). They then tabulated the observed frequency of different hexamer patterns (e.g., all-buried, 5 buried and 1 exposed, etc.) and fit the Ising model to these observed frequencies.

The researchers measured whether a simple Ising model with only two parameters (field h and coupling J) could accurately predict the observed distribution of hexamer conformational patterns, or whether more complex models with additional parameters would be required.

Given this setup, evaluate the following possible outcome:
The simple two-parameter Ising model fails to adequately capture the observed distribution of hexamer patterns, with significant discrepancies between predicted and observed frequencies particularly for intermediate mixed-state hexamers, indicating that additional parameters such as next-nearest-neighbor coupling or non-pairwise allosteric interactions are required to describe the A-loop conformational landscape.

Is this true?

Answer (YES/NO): NO